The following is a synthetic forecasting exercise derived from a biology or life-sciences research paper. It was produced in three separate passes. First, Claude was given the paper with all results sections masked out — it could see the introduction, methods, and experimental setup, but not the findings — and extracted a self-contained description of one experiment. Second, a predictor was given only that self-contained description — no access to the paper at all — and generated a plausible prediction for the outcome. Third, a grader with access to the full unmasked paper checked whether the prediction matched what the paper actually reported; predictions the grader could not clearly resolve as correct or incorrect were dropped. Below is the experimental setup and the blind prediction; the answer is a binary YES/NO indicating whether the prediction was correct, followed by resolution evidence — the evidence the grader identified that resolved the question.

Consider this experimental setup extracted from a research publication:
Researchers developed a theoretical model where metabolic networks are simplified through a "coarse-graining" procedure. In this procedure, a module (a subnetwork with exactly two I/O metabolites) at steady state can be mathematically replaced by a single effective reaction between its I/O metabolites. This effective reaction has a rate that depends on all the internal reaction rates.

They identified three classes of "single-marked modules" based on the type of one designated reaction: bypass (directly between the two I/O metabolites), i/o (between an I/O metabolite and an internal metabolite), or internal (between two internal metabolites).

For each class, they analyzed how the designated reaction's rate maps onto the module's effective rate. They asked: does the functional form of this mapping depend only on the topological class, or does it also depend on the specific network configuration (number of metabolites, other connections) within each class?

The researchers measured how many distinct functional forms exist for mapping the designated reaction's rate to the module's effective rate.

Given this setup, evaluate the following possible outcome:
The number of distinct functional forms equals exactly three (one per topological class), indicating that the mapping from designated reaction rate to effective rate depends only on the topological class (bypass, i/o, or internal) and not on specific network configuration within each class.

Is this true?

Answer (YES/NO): YES